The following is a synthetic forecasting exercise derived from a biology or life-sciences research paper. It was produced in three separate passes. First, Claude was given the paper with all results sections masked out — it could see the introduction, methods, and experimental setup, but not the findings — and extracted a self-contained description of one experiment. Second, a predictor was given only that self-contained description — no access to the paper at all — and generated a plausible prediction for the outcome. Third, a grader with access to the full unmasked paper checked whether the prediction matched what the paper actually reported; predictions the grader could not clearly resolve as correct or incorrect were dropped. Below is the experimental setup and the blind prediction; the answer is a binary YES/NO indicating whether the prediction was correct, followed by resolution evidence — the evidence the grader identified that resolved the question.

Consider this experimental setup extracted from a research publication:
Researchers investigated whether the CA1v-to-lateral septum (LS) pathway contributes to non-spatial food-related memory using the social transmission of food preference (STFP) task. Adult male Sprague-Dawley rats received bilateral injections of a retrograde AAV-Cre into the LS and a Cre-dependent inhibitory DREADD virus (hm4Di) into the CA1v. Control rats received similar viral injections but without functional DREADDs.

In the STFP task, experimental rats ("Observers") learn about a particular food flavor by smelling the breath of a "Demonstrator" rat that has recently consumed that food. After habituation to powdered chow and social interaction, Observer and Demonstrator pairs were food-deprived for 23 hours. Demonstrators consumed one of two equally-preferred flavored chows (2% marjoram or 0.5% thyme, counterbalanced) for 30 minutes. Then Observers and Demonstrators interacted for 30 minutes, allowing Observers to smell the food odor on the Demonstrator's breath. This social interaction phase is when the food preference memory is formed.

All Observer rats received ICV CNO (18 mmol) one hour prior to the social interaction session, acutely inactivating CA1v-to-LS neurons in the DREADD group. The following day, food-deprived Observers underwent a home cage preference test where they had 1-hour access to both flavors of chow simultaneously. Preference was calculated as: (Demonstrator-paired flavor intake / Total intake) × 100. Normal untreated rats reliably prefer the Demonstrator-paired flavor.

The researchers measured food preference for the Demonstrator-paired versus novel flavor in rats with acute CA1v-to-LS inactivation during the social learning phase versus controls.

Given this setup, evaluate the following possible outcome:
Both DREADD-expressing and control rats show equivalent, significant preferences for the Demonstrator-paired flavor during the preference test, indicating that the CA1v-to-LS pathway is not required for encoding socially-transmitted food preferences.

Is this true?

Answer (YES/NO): YES